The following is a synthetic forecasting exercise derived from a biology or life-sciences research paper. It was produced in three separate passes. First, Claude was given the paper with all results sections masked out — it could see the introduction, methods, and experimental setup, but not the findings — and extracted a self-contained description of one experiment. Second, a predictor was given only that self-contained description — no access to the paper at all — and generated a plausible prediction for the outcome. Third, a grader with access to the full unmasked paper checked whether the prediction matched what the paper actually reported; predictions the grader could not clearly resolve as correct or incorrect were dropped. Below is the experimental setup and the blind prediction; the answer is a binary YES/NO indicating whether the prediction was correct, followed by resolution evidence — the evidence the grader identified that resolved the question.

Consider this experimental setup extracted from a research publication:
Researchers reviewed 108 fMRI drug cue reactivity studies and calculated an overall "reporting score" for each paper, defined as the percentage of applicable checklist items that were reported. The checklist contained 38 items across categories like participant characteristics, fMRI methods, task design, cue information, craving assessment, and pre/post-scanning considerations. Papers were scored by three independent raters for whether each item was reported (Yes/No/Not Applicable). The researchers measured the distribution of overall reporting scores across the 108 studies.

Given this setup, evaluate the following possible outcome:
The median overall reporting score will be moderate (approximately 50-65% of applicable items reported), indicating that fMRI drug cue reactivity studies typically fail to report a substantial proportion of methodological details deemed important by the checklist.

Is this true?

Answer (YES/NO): NO